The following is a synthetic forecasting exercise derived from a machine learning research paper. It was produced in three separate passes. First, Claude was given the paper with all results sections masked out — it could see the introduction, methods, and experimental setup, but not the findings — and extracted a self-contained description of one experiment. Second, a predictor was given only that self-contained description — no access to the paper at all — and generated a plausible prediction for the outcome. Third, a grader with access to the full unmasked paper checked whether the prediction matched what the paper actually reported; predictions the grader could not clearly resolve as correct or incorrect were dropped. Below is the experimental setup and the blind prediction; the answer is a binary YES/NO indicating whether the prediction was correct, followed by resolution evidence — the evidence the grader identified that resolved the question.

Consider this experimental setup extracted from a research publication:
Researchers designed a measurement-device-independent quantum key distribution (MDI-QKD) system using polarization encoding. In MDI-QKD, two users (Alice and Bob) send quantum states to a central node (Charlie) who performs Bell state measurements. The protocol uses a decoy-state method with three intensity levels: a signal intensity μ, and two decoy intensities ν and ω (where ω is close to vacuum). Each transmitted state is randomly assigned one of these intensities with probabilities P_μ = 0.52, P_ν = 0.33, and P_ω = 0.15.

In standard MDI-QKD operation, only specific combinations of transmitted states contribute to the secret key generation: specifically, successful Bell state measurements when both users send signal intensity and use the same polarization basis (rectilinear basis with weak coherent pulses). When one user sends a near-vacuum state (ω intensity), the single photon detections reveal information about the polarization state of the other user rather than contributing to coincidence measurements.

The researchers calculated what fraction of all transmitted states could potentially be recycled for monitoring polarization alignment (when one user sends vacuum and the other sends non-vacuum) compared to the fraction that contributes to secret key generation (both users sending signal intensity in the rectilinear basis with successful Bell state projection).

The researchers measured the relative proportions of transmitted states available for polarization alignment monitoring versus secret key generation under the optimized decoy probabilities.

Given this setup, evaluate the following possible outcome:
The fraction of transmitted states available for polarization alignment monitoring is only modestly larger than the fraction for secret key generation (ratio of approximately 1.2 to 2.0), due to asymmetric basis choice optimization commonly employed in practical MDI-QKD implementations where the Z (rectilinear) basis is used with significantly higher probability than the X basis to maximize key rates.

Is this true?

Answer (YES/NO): NO